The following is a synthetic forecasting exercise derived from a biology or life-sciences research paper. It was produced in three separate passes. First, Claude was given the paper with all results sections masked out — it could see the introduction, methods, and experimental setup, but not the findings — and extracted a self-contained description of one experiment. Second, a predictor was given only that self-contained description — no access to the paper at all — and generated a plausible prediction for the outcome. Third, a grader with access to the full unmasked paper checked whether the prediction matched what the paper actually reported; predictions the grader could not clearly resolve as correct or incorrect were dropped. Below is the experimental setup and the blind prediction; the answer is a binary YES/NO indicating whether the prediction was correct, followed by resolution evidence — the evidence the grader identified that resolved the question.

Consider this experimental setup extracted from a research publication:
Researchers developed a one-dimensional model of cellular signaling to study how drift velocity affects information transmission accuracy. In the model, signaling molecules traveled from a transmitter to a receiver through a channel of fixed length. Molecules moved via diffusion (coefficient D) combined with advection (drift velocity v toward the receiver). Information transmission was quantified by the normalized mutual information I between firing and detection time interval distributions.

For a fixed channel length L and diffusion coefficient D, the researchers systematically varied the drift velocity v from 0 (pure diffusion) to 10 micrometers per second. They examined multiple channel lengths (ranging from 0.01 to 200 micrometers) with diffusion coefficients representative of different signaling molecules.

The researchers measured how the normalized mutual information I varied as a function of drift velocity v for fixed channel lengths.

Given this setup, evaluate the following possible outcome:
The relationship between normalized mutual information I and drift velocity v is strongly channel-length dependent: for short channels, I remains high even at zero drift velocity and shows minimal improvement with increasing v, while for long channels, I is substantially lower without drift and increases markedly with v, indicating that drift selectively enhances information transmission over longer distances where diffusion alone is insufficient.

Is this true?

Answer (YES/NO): YES